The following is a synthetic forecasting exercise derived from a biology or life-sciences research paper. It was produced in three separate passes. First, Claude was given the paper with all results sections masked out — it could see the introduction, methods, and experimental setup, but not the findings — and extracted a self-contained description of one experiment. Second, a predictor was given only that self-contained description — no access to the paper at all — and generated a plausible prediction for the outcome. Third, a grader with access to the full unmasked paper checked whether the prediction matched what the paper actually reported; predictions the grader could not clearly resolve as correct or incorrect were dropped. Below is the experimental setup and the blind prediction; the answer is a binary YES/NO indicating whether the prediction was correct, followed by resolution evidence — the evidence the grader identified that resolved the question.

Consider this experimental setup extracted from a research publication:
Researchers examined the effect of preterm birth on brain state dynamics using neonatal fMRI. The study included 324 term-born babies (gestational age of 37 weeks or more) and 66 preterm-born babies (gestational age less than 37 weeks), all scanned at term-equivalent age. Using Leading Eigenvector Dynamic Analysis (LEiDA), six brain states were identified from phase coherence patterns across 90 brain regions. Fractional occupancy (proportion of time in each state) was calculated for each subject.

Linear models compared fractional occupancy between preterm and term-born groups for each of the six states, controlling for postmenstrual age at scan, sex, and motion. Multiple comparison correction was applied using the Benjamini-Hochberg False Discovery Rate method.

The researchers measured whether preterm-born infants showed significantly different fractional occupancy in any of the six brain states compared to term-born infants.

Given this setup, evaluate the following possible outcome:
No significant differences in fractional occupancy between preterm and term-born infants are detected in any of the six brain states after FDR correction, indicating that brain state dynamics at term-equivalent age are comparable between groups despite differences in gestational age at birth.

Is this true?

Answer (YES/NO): NO